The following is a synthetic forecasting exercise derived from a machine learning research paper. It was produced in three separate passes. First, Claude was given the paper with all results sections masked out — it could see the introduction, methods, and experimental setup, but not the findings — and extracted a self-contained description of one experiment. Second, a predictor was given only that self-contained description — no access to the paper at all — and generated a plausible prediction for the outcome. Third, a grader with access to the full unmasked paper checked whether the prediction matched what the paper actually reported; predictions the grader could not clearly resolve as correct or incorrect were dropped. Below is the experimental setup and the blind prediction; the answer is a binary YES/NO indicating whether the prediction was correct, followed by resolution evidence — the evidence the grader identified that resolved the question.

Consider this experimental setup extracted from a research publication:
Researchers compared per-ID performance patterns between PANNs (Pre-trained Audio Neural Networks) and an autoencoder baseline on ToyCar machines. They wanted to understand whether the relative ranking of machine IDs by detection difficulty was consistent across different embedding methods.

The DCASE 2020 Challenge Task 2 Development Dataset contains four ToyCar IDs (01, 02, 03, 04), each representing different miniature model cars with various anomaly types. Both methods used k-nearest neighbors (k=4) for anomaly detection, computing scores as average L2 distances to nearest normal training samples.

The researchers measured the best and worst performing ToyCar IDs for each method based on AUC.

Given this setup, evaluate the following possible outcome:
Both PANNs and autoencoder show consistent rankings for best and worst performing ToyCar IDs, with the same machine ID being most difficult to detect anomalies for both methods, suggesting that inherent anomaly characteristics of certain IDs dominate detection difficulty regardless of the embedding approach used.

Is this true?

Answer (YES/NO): NO